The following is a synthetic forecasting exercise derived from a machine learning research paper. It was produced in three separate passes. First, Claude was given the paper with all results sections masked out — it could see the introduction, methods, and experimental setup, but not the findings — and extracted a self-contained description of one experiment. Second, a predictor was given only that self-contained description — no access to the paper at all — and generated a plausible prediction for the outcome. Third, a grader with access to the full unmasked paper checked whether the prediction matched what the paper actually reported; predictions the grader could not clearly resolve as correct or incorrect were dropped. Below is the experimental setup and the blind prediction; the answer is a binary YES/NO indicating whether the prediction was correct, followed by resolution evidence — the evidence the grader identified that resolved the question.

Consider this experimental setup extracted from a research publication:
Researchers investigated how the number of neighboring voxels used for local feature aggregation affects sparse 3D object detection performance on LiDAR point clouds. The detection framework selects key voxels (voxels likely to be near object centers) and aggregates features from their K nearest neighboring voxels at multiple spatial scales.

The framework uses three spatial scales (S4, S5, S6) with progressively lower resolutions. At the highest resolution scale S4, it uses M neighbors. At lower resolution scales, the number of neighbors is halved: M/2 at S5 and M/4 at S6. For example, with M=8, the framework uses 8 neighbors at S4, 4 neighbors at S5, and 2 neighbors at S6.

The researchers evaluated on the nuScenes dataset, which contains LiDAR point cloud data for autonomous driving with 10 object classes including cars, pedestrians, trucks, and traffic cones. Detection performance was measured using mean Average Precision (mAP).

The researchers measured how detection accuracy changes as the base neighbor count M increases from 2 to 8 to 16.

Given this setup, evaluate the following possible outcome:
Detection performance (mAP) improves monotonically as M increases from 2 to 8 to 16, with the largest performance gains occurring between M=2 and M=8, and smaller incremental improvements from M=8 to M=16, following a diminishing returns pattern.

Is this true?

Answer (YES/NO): NO